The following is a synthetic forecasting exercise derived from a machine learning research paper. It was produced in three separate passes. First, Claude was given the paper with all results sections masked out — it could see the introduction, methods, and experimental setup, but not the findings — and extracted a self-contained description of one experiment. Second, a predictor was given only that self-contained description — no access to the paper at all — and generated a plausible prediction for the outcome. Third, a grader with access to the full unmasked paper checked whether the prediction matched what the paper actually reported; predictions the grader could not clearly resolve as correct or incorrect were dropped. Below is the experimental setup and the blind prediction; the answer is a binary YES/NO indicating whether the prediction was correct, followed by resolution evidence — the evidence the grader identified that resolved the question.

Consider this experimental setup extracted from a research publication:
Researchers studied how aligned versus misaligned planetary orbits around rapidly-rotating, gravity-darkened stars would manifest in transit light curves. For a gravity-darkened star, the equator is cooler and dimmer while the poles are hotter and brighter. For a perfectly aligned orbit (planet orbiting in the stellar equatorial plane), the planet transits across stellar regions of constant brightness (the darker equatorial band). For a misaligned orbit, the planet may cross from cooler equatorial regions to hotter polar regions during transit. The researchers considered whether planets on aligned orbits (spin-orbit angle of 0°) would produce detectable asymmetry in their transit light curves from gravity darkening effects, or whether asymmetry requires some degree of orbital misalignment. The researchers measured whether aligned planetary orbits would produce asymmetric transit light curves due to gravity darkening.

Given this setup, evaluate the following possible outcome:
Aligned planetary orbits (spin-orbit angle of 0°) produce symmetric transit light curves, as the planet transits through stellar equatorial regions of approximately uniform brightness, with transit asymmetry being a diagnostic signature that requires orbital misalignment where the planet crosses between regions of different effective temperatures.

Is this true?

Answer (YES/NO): YES